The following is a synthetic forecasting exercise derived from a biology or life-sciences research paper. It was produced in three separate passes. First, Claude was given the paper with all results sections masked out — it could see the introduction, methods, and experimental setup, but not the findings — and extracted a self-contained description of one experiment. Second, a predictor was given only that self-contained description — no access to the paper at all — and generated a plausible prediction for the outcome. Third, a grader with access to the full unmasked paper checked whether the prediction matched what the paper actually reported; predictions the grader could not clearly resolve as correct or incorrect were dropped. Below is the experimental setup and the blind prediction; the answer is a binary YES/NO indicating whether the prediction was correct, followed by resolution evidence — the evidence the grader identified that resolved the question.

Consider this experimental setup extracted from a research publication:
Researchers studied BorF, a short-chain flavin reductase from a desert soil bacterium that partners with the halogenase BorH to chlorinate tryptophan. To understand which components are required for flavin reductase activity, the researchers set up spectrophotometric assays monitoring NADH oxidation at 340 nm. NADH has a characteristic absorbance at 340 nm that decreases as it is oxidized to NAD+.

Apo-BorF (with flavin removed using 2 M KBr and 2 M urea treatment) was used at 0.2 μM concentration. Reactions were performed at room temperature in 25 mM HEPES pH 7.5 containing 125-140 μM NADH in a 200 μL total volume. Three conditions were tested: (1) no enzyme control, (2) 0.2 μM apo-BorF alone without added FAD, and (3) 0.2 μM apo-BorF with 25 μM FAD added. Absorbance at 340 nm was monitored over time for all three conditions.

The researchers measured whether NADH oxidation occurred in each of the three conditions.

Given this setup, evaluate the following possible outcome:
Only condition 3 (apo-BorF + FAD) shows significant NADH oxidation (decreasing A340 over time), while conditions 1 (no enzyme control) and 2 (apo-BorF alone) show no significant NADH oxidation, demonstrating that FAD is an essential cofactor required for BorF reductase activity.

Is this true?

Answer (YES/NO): YES